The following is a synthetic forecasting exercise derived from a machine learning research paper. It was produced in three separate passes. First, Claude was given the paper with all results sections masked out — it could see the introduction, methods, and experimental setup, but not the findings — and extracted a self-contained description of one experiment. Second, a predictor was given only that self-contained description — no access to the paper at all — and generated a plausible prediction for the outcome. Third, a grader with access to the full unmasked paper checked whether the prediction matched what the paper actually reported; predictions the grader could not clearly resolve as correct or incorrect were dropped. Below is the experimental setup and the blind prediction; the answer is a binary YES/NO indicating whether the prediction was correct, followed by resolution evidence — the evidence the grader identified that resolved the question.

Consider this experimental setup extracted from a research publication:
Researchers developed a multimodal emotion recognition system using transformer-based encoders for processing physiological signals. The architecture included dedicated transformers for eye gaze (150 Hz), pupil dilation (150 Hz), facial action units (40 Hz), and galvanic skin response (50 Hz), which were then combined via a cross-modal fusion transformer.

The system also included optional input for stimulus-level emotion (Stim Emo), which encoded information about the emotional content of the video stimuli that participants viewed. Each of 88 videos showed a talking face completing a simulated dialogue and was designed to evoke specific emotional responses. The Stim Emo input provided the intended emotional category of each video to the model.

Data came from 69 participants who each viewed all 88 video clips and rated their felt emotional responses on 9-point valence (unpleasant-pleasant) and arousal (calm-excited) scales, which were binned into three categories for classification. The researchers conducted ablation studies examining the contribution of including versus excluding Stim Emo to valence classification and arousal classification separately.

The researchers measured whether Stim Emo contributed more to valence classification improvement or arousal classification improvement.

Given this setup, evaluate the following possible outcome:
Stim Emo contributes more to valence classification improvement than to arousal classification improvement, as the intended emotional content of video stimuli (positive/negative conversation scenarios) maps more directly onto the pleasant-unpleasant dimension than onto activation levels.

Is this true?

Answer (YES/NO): NO